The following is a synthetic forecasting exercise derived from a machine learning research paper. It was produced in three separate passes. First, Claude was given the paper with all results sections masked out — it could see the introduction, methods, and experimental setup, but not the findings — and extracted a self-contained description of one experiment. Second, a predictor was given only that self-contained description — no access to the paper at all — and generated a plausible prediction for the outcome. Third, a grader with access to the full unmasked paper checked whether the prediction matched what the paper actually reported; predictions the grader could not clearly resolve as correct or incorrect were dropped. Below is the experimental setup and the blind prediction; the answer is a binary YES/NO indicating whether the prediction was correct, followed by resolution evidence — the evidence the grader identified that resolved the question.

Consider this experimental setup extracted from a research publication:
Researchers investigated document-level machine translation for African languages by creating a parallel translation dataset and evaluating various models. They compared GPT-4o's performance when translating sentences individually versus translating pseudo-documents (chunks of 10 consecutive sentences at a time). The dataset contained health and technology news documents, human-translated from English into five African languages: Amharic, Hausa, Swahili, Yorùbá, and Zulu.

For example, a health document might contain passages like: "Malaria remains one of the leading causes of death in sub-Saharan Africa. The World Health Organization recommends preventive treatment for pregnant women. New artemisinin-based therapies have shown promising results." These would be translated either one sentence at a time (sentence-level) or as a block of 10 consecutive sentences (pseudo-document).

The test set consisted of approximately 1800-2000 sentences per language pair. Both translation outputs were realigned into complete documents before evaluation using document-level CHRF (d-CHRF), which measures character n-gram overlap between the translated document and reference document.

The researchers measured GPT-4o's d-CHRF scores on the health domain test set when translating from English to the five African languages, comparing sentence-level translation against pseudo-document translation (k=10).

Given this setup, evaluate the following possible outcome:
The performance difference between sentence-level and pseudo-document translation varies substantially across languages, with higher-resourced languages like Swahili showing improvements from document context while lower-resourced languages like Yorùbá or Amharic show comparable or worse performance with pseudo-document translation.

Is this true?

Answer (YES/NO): NO